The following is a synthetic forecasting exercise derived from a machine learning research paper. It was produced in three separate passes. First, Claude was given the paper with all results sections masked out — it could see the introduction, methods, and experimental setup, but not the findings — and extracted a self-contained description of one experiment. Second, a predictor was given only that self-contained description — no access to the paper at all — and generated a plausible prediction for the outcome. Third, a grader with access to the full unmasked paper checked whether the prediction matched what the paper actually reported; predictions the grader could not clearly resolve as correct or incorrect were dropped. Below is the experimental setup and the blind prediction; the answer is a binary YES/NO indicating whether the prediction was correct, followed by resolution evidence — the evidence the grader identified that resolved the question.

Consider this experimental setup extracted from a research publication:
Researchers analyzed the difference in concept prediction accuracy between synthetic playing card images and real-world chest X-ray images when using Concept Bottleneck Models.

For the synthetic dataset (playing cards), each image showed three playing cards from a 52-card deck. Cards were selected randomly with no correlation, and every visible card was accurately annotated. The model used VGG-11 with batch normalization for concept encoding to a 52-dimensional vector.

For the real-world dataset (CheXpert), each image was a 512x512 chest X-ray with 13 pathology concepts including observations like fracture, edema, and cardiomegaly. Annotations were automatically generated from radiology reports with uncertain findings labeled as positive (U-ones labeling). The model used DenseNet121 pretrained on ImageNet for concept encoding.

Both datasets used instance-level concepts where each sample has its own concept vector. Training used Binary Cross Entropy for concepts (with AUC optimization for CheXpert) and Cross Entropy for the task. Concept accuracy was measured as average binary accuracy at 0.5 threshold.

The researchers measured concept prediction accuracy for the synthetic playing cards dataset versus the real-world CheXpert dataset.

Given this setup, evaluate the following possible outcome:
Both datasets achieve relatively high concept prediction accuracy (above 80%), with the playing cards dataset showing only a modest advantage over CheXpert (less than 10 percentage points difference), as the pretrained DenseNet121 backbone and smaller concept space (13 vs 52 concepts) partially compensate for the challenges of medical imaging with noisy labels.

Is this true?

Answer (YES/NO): NO